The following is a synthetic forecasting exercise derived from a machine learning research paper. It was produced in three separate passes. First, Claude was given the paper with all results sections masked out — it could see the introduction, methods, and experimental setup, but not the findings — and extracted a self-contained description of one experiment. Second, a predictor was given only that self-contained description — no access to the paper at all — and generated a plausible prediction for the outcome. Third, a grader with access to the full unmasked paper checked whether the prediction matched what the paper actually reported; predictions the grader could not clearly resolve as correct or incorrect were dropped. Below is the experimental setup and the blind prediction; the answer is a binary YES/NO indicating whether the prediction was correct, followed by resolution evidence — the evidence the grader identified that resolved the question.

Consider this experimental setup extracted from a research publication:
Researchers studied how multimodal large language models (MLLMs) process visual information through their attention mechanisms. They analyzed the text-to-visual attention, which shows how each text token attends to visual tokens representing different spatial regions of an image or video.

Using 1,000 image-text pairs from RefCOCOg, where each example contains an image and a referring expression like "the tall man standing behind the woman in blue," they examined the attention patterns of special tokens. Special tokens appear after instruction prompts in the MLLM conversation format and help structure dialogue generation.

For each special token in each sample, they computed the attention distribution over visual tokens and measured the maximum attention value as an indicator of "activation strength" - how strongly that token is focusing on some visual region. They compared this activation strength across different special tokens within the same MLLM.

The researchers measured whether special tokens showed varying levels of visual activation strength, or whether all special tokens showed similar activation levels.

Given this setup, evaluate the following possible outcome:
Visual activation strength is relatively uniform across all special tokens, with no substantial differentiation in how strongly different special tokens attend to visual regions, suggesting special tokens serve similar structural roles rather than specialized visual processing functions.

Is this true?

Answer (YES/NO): NO